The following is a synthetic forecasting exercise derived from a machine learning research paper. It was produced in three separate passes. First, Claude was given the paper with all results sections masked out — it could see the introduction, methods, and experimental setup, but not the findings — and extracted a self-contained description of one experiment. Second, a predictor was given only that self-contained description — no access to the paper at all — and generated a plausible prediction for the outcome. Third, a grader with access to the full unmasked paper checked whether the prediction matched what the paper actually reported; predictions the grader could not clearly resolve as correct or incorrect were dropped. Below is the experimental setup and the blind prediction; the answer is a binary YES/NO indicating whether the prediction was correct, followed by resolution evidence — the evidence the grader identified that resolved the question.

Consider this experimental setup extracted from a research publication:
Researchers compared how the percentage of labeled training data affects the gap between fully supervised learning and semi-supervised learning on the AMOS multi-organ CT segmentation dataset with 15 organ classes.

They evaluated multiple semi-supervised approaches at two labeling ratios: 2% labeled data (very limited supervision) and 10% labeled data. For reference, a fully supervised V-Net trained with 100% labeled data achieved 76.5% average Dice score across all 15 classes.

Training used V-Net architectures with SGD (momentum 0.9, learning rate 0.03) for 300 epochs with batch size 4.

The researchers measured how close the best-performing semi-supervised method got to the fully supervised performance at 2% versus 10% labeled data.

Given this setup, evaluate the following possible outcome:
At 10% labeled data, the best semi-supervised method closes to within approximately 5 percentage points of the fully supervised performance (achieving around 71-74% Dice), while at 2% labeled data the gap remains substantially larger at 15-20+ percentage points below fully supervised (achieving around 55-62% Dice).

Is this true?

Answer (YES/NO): NO